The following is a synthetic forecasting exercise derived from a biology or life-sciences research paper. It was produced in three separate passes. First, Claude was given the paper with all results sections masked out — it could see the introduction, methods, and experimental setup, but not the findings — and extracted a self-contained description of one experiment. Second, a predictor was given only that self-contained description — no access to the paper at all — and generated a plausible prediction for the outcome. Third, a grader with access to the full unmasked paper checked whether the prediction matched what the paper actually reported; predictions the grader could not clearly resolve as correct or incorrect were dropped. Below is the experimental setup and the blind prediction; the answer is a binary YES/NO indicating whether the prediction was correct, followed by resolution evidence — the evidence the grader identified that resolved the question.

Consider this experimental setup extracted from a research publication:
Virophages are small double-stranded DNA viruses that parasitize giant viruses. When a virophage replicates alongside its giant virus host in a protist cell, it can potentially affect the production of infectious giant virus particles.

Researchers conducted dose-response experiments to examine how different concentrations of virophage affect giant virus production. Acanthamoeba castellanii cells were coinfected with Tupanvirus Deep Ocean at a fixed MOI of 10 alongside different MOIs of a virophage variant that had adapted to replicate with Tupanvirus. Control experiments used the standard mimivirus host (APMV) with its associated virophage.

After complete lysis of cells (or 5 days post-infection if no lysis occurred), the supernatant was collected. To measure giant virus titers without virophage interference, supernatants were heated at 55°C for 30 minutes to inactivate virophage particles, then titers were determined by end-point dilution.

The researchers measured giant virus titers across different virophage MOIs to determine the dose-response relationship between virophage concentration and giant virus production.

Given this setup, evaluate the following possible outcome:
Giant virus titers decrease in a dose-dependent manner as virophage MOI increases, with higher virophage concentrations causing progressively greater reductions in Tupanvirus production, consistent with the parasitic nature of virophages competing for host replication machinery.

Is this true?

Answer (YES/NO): YES